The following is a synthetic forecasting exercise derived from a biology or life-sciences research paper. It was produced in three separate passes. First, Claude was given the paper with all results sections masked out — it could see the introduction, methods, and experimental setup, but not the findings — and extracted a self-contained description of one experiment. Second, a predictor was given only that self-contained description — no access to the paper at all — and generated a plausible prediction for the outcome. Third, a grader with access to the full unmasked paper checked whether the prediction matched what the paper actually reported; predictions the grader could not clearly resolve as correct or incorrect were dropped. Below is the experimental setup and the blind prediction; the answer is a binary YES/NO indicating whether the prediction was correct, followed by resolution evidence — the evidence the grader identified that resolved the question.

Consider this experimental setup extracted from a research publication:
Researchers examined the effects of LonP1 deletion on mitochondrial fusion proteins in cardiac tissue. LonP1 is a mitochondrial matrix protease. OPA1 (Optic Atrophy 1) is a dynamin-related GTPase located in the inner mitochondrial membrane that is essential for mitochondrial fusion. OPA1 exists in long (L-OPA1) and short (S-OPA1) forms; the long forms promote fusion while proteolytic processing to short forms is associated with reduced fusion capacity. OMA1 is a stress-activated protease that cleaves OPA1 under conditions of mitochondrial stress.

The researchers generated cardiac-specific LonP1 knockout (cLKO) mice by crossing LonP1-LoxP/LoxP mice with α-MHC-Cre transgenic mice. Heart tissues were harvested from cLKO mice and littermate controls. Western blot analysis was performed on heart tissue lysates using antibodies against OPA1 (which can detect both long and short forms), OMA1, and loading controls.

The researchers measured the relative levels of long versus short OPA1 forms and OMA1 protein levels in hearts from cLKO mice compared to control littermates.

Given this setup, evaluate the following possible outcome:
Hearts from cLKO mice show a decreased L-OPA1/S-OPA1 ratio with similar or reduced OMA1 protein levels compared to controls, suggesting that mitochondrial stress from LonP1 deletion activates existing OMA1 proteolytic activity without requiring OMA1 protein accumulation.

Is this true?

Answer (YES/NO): YES